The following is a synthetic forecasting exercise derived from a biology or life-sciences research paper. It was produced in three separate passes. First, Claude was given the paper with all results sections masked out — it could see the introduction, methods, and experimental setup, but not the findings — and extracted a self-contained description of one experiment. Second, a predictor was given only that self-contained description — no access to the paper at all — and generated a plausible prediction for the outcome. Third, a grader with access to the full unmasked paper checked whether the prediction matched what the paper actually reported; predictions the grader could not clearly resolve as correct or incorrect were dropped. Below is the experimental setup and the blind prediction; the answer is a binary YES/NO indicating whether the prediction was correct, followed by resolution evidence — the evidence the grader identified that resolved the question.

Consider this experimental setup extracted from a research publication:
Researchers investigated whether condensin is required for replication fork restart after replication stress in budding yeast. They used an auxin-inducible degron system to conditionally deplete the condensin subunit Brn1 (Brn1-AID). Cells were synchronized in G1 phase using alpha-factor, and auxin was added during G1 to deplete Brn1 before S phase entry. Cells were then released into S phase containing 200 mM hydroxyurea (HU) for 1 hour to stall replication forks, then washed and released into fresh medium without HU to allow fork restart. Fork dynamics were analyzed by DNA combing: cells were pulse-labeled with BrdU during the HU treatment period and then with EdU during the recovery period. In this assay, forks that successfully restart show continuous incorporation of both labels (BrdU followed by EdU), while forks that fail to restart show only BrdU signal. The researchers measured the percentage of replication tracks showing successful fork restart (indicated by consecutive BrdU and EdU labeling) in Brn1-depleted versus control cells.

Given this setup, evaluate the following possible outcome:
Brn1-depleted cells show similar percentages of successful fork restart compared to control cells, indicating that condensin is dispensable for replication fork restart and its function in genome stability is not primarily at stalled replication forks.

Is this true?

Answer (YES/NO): NO